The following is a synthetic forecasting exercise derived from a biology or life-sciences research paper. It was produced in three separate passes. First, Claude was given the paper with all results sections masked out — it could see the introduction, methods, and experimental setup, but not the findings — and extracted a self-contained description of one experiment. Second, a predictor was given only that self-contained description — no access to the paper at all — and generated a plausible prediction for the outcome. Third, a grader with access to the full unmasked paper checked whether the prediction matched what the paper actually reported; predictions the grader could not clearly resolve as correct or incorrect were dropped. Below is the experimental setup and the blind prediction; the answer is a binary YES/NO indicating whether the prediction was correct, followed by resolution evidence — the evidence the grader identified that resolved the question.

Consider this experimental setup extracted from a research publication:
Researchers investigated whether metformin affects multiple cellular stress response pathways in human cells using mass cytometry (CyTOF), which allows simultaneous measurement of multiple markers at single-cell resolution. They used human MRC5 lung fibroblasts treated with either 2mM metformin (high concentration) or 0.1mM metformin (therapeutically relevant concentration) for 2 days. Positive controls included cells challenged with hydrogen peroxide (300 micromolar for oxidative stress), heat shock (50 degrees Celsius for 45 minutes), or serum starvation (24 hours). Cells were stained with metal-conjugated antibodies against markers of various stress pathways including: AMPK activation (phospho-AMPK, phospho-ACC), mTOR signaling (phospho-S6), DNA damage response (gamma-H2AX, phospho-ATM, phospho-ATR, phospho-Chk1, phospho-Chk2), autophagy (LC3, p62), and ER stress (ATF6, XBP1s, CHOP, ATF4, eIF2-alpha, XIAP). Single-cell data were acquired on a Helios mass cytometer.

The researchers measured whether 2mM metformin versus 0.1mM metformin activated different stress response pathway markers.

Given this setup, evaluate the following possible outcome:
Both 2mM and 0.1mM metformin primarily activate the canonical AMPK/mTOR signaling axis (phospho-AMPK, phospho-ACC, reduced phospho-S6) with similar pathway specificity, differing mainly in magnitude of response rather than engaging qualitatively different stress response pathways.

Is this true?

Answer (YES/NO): NO